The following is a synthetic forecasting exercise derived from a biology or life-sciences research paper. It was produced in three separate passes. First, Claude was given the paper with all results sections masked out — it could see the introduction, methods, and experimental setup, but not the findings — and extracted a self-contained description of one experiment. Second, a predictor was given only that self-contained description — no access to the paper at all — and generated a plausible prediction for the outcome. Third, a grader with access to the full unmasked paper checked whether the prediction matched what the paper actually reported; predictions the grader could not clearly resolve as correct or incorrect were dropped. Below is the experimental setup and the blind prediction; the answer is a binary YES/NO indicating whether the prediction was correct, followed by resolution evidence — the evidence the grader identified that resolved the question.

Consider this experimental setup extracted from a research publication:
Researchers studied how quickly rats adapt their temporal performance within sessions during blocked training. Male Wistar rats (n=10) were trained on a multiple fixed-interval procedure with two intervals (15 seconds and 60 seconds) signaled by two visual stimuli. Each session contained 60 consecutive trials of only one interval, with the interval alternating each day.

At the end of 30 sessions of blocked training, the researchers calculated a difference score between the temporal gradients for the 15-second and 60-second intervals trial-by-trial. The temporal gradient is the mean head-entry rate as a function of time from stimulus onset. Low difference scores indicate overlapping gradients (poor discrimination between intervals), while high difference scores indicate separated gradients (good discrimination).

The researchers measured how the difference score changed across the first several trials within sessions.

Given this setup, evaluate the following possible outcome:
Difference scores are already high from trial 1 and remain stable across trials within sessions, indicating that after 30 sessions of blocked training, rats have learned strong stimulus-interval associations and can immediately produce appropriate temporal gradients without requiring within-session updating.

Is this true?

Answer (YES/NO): NO